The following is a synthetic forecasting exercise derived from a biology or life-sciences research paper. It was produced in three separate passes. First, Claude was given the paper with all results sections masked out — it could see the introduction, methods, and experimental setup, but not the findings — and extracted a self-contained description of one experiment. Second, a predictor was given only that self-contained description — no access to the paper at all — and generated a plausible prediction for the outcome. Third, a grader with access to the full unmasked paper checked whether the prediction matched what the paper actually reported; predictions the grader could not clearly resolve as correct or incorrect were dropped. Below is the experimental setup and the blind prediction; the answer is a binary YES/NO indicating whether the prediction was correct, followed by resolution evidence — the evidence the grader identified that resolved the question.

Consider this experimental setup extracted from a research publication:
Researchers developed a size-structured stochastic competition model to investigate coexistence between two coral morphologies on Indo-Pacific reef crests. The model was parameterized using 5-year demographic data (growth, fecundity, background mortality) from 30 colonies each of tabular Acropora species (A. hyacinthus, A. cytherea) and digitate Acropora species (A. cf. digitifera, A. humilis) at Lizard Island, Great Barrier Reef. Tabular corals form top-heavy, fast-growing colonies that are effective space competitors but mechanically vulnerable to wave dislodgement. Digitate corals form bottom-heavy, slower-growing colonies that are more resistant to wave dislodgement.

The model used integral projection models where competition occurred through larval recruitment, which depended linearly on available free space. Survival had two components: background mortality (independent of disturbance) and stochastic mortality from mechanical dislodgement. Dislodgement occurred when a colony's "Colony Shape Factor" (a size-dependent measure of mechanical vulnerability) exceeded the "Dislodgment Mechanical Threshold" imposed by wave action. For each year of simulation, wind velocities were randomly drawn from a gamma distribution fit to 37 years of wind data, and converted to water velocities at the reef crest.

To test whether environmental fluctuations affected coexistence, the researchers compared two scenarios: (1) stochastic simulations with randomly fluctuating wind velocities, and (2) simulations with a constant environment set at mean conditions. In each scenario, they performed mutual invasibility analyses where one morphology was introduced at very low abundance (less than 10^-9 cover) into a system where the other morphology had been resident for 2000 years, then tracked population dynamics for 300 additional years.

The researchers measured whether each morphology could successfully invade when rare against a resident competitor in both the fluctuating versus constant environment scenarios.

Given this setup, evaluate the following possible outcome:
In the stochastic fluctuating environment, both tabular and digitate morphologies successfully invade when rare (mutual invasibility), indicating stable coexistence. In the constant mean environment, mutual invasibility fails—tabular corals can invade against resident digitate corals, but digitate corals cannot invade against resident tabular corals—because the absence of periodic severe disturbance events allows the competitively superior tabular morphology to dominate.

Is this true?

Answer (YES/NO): YES